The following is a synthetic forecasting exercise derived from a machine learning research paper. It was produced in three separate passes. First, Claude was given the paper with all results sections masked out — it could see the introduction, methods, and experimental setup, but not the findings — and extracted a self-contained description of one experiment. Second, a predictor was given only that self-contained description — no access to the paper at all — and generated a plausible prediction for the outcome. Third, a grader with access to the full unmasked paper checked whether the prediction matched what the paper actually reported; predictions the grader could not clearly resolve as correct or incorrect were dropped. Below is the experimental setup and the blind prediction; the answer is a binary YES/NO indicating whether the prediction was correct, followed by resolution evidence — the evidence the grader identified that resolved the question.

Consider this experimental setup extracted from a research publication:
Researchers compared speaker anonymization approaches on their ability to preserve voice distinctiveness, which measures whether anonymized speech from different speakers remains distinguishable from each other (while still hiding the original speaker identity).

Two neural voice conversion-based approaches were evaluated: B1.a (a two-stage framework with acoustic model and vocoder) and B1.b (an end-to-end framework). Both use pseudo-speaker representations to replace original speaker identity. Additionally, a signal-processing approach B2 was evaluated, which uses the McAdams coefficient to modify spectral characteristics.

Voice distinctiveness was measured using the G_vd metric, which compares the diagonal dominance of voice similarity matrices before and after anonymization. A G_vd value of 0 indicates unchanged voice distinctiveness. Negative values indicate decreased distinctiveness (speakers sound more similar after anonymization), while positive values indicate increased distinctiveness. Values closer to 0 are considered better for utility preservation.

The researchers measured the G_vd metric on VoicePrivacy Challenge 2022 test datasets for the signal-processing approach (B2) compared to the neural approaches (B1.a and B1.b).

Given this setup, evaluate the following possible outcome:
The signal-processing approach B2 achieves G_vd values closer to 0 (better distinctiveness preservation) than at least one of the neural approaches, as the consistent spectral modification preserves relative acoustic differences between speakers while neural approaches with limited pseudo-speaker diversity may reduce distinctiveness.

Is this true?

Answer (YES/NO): YES